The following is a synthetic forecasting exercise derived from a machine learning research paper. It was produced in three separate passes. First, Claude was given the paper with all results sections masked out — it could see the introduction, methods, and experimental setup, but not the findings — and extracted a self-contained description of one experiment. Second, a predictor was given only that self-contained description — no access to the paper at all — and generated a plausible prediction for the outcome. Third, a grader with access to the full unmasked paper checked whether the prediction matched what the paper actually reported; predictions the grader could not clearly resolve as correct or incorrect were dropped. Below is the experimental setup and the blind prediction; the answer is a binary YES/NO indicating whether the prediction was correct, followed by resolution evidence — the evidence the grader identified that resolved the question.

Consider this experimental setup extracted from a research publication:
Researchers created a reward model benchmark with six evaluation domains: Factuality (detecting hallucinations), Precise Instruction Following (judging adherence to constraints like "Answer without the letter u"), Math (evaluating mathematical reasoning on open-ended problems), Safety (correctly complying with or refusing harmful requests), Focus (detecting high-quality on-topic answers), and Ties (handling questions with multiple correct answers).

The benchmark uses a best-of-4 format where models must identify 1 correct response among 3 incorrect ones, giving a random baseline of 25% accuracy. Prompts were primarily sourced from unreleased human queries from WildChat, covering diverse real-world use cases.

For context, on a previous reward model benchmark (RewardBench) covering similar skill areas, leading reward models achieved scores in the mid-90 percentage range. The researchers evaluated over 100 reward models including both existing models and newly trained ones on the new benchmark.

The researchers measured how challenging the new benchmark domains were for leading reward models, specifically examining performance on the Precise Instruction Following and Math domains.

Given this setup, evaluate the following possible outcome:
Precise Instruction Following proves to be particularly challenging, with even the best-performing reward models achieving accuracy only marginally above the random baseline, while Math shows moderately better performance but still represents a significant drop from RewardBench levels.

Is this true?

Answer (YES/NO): NO